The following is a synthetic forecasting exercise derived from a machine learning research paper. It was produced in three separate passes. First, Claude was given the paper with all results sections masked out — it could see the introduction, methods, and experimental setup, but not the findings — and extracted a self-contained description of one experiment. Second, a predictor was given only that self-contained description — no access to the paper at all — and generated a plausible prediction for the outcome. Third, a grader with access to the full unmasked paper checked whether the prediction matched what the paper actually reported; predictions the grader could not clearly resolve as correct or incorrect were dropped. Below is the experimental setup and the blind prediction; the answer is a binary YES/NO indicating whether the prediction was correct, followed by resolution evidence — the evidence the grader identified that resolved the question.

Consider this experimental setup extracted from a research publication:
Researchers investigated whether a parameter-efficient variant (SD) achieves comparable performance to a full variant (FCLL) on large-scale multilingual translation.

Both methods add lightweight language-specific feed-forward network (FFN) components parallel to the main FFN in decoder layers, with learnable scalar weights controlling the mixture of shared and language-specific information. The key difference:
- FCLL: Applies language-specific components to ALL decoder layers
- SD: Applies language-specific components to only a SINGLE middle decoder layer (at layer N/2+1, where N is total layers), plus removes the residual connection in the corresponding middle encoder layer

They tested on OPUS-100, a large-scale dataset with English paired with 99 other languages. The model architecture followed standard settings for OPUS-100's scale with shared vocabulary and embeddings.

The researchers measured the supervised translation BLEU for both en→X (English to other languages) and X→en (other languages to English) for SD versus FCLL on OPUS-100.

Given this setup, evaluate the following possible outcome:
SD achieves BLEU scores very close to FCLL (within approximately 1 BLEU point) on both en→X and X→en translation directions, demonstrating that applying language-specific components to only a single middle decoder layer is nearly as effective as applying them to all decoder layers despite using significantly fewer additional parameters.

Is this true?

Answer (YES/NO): NO